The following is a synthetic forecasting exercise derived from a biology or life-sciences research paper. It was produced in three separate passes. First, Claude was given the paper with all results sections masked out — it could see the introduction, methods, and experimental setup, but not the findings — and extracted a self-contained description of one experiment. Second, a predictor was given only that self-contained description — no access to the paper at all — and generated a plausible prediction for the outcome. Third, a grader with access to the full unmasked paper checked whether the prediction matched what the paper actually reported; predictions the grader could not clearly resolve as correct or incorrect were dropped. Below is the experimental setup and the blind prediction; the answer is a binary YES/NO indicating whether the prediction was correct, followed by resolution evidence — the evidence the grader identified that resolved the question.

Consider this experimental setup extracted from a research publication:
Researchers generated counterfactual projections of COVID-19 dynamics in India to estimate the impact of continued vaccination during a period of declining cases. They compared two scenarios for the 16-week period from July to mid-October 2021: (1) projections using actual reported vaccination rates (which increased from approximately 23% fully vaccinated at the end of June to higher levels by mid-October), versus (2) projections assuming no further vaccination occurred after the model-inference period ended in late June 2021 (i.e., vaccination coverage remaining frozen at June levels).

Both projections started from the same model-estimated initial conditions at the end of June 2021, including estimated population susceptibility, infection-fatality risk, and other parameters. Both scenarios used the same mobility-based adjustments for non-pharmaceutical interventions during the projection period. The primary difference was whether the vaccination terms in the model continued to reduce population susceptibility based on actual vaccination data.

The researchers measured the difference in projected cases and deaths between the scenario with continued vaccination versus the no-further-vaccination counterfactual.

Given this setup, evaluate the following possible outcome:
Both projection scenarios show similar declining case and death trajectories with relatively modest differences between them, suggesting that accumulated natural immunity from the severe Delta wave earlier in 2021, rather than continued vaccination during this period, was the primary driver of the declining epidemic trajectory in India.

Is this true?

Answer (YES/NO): NO